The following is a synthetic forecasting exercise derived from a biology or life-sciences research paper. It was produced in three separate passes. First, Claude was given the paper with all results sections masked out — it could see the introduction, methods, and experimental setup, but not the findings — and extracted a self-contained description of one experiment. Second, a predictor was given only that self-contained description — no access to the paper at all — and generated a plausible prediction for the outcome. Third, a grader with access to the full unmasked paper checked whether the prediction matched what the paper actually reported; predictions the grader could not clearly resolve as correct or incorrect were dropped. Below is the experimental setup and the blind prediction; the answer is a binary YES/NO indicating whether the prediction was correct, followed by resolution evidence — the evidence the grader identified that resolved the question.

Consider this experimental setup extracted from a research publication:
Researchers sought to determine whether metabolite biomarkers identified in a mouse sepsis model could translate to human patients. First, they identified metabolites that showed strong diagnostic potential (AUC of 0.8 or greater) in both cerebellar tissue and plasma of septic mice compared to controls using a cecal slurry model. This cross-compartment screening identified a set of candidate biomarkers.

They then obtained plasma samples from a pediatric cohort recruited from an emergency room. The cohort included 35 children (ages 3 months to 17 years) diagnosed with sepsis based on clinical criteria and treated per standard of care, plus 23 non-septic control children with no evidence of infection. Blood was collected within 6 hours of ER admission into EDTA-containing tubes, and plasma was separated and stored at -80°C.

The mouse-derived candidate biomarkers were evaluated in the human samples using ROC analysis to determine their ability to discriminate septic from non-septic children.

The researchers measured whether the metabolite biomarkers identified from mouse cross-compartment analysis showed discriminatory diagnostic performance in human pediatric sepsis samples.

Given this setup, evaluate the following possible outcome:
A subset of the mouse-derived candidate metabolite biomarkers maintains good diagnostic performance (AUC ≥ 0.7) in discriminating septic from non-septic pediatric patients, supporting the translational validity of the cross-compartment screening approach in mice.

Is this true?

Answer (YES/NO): YES